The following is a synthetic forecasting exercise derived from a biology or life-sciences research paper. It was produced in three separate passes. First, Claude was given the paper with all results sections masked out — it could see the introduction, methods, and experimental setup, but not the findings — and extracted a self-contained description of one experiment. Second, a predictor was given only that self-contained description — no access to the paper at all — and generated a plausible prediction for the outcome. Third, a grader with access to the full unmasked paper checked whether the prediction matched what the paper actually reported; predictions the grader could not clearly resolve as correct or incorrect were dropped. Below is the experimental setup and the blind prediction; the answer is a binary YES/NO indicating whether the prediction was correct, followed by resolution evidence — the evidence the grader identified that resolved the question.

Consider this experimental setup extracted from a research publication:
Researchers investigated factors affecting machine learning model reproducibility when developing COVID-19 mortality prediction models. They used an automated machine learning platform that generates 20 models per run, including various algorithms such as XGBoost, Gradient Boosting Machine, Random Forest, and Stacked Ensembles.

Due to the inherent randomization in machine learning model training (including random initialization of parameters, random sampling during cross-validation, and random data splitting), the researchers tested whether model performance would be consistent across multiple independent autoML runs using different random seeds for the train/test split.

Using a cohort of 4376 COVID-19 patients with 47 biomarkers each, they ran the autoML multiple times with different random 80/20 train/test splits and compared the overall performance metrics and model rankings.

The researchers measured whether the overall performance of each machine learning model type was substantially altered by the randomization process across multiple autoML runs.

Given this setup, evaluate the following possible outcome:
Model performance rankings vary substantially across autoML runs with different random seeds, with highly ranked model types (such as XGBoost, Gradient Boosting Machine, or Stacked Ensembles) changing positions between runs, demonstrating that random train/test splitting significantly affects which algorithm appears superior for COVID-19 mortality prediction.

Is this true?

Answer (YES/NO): NO